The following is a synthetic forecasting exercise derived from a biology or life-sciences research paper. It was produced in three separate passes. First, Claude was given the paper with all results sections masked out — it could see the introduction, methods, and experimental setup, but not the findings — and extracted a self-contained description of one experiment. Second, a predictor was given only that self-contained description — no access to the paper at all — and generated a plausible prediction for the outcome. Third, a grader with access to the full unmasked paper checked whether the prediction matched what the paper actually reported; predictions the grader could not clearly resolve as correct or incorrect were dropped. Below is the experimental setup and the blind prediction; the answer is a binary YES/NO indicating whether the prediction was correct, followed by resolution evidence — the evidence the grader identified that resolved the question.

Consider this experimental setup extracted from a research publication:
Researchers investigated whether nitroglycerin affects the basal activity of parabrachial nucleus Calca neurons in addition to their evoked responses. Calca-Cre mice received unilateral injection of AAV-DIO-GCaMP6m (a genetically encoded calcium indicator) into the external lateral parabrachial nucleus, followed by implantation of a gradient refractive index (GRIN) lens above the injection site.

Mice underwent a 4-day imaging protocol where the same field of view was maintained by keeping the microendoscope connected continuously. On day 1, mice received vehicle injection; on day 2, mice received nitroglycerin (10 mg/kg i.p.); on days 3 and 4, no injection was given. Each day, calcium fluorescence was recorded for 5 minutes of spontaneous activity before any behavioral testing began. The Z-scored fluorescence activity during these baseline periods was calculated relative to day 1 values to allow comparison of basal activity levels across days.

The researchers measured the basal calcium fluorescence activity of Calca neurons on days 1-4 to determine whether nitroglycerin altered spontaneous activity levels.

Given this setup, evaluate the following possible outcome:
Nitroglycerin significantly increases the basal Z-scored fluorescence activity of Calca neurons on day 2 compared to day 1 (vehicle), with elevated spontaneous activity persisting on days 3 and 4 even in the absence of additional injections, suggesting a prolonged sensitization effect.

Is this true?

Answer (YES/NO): YES